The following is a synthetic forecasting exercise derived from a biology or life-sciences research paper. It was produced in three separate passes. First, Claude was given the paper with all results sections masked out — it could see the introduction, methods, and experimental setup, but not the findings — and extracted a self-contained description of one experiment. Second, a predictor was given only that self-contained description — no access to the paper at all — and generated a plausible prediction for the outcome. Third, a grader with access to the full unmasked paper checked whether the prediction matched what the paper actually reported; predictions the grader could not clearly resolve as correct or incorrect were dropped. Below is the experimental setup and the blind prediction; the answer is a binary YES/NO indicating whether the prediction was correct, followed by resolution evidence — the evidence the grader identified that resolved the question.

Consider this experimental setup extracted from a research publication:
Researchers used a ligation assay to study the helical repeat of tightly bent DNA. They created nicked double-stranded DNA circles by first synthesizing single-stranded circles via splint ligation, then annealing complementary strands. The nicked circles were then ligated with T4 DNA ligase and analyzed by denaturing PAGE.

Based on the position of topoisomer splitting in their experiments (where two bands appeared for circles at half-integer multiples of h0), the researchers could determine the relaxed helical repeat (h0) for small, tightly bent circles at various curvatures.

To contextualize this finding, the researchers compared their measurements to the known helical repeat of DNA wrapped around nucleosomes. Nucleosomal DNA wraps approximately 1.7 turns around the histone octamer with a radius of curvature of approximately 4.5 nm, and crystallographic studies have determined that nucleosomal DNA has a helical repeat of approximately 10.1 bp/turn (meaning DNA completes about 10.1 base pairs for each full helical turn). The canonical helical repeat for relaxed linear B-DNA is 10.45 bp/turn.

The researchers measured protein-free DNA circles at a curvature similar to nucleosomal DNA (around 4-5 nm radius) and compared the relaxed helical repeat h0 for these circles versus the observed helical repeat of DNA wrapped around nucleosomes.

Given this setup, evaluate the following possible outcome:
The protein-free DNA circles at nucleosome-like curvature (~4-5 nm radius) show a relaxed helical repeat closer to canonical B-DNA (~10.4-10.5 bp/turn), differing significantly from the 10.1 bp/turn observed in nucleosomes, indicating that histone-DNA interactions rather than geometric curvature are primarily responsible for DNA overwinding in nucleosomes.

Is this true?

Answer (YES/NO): NO